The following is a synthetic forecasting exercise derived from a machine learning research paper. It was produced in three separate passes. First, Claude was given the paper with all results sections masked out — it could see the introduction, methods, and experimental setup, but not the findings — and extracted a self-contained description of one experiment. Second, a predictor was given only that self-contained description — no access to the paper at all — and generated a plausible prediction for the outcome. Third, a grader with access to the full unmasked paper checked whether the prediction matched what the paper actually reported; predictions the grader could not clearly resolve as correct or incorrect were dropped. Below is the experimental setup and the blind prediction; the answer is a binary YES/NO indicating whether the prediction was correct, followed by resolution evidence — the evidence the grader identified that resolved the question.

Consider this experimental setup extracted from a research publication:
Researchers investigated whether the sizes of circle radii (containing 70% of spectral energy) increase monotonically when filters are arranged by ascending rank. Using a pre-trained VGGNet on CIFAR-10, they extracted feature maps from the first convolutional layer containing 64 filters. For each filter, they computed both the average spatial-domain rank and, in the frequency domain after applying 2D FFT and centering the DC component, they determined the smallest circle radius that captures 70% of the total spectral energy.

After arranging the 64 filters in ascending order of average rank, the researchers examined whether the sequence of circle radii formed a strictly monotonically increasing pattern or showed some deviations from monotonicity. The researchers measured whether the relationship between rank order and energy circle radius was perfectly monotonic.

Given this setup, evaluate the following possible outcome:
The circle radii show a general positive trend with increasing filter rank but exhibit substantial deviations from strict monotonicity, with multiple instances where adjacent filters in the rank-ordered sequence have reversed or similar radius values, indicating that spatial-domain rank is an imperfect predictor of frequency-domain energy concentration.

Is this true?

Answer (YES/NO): NO